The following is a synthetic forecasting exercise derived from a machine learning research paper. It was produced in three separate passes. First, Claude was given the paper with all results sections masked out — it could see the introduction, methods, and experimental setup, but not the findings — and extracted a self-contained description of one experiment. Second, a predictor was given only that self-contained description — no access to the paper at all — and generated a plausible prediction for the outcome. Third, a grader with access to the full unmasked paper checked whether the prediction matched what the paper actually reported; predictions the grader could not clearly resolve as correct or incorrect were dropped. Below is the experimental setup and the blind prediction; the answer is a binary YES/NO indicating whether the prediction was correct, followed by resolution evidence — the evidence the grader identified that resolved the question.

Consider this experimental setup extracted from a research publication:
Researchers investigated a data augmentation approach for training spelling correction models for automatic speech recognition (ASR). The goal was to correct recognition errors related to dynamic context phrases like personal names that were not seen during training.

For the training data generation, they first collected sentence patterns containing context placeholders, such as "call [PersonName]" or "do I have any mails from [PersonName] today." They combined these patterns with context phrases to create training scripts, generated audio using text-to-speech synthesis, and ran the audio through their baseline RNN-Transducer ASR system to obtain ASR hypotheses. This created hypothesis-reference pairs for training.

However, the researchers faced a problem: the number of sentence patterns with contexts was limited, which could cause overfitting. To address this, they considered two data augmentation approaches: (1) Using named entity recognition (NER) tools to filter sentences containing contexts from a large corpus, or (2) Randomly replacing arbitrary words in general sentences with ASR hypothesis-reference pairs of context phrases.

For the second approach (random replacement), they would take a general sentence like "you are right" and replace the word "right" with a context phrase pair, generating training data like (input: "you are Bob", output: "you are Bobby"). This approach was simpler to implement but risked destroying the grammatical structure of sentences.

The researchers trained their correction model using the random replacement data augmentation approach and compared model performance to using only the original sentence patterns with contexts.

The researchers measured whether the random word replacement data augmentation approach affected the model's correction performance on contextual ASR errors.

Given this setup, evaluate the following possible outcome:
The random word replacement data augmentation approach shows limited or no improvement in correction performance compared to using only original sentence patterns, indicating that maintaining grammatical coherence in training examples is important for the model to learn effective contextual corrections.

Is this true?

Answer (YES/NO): NO